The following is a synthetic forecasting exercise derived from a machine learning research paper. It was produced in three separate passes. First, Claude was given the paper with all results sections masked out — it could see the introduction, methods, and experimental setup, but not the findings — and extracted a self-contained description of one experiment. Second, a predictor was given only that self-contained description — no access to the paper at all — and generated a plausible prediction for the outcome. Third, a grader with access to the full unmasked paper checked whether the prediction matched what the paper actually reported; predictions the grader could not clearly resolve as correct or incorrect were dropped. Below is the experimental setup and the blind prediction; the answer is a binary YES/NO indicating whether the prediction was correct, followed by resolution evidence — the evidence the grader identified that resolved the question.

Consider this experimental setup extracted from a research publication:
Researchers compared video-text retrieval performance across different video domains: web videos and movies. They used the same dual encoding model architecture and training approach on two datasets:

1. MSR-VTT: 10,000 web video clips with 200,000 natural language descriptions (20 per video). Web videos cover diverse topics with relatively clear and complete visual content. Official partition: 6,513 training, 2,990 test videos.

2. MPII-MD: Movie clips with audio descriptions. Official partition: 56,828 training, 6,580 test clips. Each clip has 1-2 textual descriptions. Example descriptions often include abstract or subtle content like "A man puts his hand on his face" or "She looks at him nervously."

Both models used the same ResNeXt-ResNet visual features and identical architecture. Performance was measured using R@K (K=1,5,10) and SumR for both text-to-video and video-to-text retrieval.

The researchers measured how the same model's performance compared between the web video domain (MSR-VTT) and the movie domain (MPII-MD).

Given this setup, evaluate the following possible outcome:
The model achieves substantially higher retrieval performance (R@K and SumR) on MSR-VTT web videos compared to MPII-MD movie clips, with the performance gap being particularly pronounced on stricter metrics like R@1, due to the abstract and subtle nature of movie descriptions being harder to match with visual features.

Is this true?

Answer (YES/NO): YES